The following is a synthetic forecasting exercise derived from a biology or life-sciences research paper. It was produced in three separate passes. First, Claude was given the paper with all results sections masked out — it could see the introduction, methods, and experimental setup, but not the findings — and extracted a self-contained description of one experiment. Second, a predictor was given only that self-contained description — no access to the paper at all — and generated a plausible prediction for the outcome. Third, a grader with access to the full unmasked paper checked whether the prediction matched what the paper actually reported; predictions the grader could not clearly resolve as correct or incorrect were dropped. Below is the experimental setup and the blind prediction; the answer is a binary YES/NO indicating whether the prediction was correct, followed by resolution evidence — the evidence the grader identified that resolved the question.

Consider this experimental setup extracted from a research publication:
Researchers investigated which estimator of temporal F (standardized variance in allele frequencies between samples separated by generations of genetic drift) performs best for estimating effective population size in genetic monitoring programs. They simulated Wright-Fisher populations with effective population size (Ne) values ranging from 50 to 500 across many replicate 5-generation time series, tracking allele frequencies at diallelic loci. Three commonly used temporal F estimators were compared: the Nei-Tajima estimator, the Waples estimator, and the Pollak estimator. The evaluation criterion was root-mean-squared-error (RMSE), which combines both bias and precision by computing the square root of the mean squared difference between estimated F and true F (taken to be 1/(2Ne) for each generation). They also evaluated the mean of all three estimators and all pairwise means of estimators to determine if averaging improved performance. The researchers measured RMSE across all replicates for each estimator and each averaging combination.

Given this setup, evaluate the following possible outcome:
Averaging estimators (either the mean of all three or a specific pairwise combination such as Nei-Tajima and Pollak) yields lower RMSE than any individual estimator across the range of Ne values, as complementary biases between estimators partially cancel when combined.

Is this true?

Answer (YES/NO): NO